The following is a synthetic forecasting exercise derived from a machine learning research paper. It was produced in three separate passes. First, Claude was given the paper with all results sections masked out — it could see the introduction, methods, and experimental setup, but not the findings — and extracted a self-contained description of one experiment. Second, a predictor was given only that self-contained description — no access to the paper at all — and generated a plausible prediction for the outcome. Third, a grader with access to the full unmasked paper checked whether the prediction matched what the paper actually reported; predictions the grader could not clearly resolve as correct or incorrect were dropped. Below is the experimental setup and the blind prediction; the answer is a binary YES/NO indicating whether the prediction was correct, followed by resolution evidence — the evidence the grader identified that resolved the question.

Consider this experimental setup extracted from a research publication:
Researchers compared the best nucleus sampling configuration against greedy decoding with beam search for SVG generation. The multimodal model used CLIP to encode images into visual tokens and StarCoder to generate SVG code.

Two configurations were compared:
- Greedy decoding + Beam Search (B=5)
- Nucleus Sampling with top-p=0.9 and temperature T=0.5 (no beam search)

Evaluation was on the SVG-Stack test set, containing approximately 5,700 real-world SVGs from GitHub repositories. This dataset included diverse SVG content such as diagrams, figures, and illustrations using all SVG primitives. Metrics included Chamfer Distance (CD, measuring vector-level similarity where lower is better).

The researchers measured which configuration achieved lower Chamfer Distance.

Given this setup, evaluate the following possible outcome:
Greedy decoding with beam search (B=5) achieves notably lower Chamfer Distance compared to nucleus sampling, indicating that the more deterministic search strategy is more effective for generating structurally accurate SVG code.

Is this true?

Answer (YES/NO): NO